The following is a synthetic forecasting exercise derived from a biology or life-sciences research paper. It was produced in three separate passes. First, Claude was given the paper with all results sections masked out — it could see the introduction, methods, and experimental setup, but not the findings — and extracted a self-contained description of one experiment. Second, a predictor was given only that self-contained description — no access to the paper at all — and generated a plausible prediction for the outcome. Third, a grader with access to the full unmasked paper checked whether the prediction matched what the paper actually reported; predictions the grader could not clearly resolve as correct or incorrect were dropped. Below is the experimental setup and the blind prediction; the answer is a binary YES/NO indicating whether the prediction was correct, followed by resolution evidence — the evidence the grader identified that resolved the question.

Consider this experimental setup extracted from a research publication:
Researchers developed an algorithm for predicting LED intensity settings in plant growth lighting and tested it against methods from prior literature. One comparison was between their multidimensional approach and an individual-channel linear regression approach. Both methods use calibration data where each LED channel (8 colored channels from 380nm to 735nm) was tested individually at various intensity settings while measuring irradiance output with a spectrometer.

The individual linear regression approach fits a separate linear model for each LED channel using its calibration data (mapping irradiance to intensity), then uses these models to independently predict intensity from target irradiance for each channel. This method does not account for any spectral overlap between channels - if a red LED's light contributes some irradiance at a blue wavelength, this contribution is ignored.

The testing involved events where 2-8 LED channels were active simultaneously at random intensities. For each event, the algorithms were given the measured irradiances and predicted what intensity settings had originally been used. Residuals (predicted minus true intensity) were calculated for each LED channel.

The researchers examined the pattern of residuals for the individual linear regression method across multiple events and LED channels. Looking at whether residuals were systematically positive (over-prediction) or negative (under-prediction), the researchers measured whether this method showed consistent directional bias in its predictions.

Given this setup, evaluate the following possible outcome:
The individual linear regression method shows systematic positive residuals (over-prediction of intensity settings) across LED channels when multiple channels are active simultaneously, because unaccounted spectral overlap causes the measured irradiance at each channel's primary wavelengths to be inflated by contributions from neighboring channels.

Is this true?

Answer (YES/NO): NO